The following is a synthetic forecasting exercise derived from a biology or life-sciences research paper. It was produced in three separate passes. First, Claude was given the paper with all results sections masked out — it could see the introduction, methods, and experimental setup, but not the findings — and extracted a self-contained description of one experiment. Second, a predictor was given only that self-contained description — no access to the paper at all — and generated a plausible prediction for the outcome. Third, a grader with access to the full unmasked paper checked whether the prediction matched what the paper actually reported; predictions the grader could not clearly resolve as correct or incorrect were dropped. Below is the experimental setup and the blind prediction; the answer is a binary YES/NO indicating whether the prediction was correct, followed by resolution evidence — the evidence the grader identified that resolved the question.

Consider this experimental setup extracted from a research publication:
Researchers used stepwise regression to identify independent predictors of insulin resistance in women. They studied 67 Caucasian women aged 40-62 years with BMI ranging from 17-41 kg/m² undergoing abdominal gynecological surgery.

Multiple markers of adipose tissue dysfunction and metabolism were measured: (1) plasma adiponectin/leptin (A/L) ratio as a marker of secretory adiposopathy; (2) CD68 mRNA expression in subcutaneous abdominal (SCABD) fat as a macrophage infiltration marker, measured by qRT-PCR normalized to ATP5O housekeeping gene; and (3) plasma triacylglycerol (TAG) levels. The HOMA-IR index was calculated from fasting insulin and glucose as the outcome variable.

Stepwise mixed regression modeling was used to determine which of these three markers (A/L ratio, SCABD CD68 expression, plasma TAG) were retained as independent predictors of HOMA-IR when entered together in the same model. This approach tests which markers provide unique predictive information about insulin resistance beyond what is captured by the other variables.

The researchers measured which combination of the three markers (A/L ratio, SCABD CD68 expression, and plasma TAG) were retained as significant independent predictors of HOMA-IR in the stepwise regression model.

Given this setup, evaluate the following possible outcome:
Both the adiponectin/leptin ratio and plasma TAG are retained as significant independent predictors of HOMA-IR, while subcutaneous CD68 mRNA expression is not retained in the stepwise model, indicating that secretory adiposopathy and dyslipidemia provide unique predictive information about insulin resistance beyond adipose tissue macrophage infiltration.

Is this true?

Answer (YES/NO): NO